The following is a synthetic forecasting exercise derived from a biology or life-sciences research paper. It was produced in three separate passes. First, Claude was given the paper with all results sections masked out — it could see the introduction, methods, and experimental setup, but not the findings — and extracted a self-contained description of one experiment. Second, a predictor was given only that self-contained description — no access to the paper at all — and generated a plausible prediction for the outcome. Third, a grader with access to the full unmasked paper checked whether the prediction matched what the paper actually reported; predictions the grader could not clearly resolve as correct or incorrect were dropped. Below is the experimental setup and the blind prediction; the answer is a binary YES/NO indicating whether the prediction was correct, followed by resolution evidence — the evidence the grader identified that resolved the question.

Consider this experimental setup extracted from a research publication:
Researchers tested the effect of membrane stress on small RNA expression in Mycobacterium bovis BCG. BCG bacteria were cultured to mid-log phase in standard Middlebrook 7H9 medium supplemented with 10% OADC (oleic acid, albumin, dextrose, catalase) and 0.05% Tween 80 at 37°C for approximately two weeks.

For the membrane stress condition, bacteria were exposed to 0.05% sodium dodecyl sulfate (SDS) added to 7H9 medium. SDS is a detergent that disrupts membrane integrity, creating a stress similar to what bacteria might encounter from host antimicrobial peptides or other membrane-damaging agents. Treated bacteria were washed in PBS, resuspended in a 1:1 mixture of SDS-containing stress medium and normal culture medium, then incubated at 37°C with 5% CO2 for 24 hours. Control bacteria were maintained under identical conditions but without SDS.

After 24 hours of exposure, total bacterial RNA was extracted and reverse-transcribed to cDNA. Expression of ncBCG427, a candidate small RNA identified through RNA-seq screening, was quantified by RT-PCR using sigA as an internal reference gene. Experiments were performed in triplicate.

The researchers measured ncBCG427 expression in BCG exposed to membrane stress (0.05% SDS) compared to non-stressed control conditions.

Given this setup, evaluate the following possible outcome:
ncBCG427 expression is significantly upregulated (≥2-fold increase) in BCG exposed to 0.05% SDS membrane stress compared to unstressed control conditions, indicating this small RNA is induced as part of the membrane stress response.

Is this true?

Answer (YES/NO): NO